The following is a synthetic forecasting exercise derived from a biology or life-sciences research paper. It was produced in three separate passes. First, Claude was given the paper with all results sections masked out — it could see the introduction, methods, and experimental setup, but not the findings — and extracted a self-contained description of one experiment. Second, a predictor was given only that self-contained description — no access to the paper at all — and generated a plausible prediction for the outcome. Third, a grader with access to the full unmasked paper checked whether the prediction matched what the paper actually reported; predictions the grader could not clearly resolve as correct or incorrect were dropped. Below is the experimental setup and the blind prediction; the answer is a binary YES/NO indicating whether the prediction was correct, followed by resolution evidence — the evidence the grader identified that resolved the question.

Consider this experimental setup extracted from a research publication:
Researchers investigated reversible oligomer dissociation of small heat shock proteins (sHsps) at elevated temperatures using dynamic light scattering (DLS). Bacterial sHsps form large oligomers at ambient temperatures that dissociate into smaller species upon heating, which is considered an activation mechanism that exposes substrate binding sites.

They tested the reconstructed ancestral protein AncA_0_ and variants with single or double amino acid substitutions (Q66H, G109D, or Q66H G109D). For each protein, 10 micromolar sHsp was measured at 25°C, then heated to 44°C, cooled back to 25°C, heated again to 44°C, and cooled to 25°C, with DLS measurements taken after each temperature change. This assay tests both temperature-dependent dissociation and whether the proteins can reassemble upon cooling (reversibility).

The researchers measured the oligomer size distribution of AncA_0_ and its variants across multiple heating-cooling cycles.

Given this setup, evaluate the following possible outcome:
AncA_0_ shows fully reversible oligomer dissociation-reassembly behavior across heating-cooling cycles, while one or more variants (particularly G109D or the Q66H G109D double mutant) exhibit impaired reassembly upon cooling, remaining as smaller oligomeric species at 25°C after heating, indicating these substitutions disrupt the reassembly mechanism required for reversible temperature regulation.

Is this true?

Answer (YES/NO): NO